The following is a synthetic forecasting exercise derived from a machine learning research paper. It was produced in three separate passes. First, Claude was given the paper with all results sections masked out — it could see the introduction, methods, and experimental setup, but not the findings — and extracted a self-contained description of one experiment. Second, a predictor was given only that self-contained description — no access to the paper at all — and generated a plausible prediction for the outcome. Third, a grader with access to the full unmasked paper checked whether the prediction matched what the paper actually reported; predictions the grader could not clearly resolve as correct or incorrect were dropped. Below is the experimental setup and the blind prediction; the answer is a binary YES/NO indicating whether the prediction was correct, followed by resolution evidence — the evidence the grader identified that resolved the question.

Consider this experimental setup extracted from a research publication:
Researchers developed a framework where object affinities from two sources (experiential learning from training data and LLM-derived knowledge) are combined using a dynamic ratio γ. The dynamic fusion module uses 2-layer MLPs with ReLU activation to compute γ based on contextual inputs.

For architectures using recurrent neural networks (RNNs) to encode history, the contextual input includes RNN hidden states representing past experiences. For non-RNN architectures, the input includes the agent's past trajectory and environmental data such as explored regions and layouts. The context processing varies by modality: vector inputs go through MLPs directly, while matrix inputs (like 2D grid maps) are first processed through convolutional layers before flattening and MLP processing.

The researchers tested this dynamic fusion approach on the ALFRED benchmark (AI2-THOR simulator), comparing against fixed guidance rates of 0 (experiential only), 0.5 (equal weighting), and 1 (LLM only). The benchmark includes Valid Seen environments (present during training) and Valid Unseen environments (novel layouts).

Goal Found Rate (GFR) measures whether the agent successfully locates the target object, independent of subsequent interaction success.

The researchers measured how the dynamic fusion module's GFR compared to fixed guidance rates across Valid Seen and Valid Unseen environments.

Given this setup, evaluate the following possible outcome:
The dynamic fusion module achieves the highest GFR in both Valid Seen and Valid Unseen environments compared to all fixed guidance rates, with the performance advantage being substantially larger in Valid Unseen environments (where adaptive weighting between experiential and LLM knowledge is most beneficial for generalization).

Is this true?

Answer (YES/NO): YES